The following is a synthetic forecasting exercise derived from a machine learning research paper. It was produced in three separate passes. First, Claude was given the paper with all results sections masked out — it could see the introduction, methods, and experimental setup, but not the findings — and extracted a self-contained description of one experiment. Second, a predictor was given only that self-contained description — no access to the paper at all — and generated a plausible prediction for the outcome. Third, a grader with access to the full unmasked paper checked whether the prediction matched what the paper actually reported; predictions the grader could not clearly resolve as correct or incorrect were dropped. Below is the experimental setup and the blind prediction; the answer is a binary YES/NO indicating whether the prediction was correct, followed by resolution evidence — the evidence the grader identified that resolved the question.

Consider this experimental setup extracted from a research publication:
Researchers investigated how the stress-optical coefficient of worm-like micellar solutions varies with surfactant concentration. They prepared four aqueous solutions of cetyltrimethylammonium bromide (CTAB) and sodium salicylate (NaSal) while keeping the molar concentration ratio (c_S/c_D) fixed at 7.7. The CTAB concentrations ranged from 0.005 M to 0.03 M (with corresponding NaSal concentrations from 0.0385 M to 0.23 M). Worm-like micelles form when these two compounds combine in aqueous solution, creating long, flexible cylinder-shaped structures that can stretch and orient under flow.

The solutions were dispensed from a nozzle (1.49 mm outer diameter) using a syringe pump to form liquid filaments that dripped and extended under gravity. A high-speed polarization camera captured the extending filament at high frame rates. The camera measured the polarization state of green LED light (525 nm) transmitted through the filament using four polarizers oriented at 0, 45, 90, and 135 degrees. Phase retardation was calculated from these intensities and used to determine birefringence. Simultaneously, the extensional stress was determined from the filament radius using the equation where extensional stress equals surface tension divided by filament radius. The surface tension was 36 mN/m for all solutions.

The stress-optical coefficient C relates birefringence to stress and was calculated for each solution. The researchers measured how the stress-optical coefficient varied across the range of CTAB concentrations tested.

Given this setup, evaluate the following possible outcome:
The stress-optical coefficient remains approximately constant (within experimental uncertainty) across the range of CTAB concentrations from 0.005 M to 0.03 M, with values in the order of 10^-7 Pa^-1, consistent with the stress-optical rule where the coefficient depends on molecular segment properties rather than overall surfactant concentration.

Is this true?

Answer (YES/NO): NO